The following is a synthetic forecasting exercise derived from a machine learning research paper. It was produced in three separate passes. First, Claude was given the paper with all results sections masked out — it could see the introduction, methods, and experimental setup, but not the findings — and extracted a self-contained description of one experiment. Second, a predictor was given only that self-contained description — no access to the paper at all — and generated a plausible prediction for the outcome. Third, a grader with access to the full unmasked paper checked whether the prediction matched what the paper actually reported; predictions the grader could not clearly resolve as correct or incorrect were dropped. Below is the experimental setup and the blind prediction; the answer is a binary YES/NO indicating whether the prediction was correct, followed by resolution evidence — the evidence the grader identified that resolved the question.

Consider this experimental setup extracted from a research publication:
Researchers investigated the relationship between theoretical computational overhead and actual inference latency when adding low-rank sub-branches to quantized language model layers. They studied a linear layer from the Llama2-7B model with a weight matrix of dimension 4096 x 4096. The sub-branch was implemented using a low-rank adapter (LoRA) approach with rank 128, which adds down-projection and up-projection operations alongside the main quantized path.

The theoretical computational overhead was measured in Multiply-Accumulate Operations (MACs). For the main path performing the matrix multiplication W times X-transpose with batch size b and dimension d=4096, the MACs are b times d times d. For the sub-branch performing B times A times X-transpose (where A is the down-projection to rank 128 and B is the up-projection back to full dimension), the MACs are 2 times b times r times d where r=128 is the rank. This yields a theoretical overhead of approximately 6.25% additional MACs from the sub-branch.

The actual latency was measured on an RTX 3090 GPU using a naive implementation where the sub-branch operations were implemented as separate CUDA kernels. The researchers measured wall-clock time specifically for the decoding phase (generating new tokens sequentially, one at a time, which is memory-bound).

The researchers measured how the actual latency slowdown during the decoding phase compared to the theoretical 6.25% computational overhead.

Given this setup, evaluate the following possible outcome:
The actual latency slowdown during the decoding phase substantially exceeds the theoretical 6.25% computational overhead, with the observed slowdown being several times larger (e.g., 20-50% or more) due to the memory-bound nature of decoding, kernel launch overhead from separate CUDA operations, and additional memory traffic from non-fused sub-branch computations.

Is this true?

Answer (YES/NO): YES